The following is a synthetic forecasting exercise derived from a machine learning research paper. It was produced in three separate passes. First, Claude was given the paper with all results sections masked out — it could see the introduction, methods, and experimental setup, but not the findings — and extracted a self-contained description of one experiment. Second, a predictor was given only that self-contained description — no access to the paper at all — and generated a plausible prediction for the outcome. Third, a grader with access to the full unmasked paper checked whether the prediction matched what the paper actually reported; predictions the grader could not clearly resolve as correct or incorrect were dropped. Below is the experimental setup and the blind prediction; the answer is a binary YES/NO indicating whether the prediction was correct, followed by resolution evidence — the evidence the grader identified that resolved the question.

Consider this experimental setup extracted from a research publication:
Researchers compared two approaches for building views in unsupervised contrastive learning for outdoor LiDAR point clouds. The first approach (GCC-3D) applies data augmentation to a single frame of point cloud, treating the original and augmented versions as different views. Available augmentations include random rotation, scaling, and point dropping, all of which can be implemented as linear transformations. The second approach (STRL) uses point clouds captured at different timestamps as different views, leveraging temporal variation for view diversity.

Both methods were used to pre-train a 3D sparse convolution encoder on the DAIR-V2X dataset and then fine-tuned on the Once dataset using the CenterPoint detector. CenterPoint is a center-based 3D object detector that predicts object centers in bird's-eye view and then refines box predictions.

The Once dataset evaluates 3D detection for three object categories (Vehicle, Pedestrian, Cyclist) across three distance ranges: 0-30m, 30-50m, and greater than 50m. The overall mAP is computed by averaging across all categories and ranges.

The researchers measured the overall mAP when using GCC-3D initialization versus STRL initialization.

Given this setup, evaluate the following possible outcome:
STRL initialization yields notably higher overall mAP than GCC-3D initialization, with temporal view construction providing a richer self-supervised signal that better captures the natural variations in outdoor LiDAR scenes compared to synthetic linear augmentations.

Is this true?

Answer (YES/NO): NO